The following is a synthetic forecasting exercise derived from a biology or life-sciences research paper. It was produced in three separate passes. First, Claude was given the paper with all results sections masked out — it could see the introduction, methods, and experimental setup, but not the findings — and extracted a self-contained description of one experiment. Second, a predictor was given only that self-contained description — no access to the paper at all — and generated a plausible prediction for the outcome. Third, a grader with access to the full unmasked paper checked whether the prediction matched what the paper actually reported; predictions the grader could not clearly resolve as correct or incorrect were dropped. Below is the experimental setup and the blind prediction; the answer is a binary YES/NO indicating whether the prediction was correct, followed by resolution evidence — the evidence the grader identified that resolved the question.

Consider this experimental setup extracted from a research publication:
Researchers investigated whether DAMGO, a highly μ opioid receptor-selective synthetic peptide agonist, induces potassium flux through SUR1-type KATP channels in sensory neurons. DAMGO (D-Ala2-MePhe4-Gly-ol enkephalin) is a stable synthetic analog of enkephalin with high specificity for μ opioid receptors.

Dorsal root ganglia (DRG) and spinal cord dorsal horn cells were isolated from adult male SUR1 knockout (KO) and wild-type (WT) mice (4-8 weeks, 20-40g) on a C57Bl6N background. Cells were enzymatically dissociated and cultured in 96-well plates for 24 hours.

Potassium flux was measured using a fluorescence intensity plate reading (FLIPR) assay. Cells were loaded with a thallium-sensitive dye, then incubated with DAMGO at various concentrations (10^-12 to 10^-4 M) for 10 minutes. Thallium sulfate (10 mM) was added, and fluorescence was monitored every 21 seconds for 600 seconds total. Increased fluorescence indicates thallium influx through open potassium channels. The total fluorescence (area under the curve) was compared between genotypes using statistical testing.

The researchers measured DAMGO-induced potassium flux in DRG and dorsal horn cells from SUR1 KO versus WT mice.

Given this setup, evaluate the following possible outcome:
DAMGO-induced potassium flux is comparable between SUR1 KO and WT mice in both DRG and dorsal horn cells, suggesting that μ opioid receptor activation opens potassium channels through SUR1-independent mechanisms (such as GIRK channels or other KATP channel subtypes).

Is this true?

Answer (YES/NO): YES